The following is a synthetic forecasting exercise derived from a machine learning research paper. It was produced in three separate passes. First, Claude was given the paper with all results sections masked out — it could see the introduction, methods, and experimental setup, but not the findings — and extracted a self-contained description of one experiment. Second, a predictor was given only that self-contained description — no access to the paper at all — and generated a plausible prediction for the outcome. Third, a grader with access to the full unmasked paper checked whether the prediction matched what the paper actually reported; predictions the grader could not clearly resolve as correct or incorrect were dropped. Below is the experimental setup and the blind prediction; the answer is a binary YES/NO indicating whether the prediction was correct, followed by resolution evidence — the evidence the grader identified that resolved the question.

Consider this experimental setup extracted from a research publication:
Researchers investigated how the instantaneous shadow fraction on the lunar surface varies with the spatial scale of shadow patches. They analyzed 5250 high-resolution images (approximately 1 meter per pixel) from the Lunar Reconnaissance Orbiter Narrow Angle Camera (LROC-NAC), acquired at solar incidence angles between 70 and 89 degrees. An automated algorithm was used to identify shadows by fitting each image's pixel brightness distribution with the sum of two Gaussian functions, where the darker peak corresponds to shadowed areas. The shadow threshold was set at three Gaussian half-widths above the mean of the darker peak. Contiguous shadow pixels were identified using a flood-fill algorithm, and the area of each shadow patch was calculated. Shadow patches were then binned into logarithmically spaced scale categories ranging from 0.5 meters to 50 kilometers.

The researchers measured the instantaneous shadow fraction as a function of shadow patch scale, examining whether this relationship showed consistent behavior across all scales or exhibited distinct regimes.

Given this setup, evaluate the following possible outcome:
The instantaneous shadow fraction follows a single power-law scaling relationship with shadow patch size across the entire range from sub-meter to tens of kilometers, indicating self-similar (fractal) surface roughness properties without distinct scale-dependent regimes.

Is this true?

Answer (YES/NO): NO